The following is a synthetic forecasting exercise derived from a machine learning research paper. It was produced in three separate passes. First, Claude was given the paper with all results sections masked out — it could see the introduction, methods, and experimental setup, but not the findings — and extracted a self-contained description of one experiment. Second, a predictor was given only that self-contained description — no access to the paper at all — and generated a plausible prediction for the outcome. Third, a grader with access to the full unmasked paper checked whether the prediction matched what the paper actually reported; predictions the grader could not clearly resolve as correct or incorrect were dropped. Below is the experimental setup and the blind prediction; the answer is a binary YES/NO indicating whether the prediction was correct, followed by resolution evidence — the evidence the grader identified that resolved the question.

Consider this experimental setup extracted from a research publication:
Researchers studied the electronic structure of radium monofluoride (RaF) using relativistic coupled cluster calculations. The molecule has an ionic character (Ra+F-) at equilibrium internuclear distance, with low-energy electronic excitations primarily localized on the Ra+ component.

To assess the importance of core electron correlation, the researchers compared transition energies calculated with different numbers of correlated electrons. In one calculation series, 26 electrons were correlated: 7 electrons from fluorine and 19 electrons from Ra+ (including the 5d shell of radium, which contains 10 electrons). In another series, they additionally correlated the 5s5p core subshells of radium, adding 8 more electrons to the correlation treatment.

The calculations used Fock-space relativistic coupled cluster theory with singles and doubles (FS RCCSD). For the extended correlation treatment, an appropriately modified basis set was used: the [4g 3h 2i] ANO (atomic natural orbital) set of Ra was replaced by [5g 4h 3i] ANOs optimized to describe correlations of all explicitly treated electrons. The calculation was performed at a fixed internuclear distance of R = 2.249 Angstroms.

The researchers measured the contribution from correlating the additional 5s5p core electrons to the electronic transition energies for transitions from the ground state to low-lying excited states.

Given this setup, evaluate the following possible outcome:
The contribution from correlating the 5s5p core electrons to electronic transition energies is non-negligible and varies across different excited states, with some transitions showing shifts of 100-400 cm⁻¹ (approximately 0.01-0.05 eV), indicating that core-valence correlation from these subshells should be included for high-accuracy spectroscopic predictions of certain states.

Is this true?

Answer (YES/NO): NO